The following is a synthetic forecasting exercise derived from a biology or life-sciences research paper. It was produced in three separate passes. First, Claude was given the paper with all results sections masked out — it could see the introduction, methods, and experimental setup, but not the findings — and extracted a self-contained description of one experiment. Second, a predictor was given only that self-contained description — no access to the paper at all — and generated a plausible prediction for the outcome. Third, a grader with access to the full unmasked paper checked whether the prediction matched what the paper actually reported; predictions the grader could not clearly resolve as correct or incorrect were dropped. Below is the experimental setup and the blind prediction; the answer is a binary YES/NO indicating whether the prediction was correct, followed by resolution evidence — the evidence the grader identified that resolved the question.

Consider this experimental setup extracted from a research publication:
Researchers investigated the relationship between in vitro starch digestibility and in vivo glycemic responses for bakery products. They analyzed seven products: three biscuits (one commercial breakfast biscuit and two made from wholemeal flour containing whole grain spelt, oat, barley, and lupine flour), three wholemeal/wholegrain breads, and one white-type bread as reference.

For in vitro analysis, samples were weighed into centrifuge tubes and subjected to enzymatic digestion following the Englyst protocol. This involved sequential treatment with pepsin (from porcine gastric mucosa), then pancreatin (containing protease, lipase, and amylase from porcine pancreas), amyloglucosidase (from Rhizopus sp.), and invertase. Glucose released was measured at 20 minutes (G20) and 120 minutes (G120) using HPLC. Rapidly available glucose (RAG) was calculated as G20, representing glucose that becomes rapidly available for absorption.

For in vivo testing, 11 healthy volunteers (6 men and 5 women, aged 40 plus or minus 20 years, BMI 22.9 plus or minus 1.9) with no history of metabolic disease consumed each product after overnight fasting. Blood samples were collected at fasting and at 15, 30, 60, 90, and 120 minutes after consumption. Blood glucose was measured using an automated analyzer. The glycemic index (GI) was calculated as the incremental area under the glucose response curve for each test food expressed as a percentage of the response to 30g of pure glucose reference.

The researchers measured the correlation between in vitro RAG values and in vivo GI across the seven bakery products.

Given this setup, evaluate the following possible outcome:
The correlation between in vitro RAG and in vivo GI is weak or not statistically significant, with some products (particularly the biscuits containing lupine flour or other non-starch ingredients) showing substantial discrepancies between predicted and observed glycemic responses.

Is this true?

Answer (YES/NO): NO